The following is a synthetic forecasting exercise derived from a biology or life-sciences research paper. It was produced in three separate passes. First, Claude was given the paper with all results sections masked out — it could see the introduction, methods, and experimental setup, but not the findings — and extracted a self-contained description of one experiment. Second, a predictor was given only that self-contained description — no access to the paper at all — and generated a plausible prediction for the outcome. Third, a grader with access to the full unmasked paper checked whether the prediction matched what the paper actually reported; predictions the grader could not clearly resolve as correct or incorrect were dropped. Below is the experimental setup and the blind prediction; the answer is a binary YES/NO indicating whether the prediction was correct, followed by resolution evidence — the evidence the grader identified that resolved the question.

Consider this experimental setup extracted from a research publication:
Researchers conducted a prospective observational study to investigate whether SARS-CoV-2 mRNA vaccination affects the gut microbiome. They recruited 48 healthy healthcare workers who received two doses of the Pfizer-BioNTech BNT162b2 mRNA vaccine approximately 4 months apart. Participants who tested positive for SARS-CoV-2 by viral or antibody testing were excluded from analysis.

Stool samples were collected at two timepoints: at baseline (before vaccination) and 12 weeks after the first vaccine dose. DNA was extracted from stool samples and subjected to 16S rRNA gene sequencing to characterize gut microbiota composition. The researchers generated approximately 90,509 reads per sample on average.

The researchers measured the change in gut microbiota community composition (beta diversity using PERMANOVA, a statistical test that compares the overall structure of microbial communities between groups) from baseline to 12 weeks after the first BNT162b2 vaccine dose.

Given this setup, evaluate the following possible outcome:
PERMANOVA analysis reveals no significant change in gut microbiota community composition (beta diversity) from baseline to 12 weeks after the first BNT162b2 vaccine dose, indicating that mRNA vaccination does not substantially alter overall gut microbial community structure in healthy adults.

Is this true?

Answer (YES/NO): NO